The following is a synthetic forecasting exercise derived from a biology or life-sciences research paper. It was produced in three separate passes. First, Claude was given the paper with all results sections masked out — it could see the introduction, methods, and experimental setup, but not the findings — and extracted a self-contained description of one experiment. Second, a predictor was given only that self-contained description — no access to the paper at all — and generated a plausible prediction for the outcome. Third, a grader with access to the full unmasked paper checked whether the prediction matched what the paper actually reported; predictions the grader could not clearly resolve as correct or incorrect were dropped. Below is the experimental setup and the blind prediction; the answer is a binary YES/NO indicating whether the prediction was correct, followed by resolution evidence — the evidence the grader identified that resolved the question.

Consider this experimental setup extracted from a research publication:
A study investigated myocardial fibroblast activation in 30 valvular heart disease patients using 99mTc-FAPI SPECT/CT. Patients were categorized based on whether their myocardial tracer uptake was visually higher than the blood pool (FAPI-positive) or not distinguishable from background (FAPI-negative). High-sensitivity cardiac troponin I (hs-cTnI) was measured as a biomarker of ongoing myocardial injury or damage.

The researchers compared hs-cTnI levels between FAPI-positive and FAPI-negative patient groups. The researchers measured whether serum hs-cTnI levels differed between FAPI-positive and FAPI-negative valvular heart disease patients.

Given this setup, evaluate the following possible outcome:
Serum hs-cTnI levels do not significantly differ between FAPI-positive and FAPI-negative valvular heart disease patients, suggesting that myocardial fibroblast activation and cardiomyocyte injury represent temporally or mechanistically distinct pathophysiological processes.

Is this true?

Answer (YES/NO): NO